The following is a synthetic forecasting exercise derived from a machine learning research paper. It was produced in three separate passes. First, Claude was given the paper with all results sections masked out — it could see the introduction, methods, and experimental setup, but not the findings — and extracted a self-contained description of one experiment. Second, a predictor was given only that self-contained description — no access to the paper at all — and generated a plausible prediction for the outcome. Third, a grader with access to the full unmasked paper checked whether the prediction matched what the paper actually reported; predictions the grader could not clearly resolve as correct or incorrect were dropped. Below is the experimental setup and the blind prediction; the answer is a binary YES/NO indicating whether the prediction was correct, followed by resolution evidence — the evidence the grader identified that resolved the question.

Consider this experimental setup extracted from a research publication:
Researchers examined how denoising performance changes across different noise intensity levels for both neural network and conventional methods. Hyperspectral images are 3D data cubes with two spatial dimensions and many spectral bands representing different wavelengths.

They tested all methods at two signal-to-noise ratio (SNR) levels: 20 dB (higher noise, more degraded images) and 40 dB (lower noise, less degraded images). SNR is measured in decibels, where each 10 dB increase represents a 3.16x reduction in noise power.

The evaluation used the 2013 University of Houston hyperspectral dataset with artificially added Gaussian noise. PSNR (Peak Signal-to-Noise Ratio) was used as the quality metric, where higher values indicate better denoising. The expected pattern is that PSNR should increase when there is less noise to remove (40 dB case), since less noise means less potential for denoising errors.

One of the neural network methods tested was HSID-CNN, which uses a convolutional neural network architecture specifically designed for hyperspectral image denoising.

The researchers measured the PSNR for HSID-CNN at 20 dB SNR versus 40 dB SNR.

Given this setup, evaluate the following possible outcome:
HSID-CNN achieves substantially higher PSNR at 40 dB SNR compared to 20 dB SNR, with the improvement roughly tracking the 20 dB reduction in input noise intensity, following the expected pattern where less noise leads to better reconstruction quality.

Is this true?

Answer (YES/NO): NO